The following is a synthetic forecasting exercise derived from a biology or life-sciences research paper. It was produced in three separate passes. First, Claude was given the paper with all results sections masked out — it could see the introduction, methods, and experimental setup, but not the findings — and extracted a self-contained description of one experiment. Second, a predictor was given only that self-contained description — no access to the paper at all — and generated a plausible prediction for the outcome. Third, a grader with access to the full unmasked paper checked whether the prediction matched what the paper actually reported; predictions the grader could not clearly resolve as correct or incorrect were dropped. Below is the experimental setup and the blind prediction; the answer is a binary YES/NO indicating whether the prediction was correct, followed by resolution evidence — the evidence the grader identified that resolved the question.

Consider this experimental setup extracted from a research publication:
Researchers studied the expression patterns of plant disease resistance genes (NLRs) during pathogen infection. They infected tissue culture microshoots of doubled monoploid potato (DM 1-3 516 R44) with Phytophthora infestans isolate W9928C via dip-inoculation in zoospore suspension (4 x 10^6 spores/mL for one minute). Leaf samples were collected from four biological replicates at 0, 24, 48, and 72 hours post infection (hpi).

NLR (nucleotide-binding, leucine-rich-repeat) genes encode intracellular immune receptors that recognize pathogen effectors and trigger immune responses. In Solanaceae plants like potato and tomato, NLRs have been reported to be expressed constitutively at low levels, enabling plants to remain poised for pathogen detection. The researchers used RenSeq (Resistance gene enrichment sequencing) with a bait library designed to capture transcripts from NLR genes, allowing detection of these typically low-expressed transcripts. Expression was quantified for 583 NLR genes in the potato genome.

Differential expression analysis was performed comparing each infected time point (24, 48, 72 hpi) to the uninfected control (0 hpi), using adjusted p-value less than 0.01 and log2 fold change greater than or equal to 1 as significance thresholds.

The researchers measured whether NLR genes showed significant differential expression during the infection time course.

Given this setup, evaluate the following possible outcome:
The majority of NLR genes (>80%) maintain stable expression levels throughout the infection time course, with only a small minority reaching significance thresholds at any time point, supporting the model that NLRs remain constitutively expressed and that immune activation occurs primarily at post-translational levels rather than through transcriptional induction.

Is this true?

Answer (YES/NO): NO